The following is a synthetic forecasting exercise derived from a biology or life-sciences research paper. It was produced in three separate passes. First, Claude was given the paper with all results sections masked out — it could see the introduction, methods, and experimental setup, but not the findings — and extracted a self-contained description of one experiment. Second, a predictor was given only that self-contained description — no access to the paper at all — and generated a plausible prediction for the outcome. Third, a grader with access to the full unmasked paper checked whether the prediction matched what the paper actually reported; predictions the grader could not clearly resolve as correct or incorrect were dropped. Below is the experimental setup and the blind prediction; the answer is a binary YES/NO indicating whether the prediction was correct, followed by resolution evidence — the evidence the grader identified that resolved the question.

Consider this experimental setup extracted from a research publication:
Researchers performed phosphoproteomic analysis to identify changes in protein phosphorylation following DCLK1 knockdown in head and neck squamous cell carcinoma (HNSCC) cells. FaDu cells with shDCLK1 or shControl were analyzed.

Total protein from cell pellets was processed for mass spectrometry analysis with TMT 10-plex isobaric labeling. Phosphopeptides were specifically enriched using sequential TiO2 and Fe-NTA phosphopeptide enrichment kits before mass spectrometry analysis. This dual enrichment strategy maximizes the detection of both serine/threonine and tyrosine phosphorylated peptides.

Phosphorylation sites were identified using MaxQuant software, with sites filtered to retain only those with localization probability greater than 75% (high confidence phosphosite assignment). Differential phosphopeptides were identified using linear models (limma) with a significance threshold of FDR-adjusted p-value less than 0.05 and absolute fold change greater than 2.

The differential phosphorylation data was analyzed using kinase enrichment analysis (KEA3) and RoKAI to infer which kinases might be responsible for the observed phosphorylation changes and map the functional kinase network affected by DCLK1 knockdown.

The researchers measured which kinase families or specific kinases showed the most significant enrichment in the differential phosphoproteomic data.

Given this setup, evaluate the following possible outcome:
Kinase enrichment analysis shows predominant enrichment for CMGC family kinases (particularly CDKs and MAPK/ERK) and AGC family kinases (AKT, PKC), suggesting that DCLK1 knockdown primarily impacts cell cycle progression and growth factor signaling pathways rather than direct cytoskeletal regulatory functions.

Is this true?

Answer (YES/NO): NO